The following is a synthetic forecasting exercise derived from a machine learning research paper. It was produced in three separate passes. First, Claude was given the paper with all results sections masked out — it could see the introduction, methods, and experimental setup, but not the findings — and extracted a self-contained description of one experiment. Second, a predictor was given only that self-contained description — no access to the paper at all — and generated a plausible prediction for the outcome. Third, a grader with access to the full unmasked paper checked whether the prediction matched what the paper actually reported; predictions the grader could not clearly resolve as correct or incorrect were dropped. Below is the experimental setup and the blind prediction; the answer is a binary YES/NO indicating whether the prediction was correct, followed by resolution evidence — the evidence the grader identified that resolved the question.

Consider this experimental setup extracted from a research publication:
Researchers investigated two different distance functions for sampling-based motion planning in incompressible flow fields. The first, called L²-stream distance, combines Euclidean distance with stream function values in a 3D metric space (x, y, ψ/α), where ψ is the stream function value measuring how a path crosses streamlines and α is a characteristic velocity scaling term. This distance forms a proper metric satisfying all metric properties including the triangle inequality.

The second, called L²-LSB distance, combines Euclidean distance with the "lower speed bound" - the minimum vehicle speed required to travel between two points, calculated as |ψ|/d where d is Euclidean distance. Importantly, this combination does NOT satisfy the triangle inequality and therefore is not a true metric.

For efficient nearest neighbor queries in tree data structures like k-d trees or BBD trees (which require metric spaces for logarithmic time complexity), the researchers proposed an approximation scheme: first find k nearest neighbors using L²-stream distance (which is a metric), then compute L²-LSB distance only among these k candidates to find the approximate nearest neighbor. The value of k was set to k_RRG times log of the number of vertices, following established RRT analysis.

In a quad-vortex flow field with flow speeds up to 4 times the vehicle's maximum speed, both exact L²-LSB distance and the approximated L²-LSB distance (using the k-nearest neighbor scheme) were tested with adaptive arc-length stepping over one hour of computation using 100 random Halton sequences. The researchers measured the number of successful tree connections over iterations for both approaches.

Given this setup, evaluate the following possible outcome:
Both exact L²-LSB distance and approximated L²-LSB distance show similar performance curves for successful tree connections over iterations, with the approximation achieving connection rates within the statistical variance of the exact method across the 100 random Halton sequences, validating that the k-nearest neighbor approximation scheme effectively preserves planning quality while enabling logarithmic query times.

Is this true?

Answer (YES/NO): NO